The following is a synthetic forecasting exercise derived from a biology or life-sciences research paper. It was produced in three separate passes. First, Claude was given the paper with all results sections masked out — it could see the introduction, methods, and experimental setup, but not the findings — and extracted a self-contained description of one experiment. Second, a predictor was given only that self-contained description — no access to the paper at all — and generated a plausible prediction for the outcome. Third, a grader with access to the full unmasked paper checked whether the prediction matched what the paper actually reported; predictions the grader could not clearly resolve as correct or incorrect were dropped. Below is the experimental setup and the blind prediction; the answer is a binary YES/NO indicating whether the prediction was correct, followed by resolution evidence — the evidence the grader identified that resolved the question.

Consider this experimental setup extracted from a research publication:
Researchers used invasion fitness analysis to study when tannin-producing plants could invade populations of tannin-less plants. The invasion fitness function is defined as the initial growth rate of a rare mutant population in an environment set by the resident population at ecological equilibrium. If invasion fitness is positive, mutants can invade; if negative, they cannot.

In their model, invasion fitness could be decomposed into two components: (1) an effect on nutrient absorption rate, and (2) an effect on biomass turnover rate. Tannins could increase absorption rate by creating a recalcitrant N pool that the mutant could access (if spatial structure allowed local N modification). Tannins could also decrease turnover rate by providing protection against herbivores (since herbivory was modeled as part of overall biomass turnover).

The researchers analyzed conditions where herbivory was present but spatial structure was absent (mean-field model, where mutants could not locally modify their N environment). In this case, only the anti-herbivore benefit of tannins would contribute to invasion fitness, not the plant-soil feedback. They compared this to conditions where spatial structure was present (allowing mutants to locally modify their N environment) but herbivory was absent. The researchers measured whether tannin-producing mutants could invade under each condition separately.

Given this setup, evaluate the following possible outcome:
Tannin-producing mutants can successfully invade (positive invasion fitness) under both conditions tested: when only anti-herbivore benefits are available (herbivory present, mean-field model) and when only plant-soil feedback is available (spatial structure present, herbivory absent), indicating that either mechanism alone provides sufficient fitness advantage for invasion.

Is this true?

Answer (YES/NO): YES